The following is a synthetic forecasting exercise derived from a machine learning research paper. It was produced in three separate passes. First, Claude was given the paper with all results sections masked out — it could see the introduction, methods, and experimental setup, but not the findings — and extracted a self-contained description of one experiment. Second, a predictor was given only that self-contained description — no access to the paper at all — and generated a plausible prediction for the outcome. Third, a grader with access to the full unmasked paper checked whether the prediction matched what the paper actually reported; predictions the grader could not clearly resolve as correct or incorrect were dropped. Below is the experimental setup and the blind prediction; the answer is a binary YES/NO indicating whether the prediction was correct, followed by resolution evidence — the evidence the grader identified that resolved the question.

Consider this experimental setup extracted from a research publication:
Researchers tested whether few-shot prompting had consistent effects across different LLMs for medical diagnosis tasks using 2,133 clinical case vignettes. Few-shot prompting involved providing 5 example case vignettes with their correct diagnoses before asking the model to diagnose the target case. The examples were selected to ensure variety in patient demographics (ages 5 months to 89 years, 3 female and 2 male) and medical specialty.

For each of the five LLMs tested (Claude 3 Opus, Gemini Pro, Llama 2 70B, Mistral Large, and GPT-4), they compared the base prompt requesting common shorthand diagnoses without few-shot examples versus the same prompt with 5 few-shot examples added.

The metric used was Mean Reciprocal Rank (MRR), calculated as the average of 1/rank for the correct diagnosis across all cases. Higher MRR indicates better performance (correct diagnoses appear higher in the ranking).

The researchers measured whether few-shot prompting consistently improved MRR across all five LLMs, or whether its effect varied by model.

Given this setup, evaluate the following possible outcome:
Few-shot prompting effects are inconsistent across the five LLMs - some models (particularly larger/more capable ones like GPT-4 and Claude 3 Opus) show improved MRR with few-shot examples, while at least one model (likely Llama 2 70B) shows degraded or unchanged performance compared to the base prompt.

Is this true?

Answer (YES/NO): YES